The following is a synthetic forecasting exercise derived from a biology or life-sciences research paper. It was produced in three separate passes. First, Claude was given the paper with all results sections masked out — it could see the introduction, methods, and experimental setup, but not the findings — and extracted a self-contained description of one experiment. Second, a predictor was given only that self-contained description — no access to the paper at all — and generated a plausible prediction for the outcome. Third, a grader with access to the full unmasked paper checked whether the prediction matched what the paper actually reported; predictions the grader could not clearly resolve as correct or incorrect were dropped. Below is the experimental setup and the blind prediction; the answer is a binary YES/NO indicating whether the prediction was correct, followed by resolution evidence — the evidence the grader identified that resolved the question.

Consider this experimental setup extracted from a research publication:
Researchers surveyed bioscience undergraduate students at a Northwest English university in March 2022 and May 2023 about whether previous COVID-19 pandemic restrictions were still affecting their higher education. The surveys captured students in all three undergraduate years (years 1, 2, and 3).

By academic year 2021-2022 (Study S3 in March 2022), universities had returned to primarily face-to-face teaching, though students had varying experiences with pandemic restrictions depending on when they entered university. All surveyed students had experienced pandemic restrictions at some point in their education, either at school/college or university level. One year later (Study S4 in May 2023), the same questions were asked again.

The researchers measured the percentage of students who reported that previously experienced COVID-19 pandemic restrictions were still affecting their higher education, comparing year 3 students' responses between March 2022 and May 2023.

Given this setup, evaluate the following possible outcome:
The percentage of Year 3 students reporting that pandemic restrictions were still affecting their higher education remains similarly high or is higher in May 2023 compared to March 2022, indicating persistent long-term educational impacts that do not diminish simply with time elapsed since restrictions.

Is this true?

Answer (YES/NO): YES